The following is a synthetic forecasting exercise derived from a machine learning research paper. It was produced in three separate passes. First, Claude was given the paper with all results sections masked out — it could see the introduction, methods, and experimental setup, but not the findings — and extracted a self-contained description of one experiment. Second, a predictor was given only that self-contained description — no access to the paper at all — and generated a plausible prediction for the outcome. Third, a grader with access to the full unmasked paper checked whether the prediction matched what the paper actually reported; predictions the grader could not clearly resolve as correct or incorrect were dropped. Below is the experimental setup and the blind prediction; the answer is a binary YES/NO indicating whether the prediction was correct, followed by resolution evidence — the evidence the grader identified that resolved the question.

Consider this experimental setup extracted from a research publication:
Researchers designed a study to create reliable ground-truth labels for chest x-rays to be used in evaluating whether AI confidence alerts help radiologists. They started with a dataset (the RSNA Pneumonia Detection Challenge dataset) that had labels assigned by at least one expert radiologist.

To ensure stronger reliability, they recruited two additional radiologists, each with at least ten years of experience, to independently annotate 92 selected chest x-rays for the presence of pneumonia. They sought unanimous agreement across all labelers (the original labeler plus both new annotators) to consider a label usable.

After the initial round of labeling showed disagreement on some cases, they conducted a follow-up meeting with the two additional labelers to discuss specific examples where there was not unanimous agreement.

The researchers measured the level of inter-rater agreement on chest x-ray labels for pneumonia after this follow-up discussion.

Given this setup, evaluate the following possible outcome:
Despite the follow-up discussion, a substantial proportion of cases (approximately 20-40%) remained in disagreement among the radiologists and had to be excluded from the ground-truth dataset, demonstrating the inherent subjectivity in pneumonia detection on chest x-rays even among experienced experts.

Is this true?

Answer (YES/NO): NO